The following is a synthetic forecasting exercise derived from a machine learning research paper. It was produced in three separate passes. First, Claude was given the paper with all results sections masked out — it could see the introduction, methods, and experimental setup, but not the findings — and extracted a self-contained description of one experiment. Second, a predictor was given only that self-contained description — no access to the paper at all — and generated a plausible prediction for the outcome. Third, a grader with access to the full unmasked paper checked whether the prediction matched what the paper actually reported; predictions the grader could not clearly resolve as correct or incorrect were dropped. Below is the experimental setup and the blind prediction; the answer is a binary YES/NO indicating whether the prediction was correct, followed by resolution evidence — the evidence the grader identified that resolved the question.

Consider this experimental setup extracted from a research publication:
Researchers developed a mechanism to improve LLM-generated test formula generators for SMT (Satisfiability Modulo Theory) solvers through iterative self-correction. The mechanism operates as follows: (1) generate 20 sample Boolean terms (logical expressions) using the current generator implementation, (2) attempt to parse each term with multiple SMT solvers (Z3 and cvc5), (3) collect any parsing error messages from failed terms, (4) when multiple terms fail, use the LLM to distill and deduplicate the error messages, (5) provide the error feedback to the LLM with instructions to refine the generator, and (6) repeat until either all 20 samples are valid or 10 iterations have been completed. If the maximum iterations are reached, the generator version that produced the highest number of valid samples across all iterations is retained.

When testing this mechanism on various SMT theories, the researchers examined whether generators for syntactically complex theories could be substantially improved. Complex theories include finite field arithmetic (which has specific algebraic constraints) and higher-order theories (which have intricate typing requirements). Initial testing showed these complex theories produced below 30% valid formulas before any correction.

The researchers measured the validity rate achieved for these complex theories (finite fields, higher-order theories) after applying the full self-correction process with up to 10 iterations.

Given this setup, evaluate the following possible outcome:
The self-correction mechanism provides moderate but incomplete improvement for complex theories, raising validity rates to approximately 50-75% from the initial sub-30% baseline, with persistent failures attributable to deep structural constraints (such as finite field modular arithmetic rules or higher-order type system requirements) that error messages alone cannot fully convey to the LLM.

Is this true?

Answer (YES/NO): NO